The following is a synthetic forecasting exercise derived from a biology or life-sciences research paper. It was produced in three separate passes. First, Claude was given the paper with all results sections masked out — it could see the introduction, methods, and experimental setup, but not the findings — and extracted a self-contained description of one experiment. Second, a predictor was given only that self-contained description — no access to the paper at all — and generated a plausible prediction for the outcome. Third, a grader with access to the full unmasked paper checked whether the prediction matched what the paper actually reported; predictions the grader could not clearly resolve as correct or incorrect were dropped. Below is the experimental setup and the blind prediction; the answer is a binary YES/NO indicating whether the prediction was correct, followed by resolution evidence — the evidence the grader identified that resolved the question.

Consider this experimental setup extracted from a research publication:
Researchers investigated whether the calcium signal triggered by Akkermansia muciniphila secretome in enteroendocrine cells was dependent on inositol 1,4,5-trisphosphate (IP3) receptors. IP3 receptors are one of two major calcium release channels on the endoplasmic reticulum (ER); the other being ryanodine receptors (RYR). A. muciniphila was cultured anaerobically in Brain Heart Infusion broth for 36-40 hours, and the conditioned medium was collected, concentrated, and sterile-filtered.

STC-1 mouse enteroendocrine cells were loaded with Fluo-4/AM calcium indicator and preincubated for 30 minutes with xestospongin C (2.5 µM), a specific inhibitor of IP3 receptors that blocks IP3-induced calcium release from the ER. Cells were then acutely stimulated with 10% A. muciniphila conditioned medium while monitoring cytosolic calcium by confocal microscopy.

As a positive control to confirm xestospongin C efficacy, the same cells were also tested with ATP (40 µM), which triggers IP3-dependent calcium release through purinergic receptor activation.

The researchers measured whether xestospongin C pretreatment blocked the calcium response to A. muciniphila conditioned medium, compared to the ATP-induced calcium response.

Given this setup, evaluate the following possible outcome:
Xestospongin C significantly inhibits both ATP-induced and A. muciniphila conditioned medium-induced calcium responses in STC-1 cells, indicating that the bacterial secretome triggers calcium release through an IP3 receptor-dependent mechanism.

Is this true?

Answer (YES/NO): NO